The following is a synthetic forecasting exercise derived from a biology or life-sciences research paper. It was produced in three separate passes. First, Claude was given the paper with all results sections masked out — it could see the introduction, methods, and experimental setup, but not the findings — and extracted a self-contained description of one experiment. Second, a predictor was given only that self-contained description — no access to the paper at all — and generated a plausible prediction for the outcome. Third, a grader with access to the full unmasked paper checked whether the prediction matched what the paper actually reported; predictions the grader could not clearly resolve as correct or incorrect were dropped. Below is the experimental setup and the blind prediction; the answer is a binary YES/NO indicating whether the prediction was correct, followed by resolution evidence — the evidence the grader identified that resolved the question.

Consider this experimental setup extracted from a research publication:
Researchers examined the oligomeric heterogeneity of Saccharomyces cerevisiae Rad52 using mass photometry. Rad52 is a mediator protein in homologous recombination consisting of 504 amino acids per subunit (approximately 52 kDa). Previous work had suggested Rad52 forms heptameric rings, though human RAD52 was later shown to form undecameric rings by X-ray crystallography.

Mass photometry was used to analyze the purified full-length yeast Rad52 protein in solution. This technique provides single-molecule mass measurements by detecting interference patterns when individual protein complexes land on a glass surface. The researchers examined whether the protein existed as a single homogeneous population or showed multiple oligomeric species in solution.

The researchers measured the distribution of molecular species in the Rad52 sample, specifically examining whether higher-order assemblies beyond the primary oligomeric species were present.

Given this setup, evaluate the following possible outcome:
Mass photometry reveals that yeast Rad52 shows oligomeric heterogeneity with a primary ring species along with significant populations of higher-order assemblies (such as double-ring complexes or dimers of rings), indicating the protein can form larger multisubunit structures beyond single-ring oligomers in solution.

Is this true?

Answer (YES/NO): NO